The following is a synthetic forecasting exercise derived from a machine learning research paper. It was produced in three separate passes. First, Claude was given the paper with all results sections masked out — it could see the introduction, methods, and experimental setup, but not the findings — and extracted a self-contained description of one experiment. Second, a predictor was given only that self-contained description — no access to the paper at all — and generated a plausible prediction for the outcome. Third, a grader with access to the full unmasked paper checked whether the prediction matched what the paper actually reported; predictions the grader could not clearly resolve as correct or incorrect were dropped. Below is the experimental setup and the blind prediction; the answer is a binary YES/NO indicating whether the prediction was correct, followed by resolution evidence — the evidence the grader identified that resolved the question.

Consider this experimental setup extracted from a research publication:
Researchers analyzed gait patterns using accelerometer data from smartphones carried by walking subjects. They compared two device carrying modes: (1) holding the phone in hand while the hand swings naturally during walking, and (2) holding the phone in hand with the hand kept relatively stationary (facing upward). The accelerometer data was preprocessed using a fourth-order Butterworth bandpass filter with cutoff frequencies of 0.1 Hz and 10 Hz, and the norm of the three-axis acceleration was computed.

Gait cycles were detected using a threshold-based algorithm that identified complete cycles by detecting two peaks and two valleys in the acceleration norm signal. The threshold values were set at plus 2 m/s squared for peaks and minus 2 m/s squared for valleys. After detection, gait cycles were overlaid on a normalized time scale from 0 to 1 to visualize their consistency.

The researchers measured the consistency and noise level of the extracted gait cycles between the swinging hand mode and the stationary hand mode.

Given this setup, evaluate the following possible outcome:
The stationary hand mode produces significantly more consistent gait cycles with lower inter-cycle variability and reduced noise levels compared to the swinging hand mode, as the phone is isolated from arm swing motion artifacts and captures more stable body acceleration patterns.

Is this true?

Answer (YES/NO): YES